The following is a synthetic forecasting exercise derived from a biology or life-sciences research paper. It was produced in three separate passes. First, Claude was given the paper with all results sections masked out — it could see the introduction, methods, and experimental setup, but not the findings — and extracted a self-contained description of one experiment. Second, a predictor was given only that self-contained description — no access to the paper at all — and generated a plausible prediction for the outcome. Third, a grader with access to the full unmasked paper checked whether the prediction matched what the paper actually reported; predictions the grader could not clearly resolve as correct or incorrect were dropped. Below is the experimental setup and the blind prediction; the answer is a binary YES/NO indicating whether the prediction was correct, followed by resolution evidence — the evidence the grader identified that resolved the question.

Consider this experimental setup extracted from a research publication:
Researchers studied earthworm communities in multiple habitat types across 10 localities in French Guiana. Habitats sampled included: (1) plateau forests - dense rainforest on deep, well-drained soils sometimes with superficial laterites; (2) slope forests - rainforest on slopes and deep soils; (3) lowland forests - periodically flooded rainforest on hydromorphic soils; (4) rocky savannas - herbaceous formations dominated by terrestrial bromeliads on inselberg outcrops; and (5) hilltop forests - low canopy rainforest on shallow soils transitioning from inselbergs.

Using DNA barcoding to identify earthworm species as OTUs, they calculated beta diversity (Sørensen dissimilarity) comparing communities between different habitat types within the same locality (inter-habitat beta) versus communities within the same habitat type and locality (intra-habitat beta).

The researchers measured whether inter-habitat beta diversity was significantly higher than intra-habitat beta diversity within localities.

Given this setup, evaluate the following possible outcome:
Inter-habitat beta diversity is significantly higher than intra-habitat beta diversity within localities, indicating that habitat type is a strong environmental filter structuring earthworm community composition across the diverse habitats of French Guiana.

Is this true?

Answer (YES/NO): YES